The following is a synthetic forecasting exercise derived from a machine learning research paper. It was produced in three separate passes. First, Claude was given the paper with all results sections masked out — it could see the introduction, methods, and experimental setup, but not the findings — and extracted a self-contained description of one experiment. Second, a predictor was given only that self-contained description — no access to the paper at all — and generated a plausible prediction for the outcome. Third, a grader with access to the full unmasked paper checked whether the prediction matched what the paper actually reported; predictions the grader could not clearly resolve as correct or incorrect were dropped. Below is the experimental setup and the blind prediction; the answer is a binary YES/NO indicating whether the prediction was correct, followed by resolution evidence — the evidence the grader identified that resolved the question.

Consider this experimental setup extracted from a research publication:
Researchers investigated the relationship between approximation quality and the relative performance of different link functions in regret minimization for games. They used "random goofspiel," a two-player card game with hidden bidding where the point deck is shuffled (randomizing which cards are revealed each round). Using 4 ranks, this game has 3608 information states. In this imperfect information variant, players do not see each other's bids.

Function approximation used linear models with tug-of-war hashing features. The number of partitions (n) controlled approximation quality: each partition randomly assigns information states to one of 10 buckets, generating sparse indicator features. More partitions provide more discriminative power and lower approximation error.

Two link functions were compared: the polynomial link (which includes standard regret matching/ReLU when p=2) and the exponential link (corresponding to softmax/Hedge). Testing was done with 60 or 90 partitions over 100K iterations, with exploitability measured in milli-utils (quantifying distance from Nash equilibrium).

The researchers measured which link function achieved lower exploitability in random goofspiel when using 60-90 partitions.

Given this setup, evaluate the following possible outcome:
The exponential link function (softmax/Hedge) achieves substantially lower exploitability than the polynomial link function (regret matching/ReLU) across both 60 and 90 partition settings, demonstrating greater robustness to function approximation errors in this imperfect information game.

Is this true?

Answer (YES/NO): YES